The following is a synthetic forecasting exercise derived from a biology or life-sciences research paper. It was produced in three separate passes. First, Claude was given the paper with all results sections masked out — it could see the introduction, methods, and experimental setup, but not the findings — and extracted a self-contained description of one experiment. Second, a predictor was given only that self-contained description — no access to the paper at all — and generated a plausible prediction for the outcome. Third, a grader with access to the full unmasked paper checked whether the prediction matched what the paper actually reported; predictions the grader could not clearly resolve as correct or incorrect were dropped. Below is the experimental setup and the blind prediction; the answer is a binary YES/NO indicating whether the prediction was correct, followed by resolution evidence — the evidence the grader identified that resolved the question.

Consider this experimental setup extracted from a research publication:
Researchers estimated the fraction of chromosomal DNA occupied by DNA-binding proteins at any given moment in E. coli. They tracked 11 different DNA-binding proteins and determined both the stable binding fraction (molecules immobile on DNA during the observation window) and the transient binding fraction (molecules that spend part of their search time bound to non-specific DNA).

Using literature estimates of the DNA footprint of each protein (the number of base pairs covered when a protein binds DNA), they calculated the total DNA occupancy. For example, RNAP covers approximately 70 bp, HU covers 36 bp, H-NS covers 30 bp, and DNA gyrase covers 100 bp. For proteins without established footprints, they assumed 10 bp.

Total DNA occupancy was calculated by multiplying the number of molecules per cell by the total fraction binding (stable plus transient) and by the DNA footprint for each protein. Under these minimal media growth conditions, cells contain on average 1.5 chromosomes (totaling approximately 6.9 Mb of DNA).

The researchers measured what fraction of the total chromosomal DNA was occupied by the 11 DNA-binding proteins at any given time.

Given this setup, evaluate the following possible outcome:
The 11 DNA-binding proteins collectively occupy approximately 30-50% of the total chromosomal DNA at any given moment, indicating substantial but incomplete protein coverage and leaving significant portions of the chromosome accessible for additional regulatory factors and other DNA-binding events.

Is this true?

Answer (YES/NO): NO